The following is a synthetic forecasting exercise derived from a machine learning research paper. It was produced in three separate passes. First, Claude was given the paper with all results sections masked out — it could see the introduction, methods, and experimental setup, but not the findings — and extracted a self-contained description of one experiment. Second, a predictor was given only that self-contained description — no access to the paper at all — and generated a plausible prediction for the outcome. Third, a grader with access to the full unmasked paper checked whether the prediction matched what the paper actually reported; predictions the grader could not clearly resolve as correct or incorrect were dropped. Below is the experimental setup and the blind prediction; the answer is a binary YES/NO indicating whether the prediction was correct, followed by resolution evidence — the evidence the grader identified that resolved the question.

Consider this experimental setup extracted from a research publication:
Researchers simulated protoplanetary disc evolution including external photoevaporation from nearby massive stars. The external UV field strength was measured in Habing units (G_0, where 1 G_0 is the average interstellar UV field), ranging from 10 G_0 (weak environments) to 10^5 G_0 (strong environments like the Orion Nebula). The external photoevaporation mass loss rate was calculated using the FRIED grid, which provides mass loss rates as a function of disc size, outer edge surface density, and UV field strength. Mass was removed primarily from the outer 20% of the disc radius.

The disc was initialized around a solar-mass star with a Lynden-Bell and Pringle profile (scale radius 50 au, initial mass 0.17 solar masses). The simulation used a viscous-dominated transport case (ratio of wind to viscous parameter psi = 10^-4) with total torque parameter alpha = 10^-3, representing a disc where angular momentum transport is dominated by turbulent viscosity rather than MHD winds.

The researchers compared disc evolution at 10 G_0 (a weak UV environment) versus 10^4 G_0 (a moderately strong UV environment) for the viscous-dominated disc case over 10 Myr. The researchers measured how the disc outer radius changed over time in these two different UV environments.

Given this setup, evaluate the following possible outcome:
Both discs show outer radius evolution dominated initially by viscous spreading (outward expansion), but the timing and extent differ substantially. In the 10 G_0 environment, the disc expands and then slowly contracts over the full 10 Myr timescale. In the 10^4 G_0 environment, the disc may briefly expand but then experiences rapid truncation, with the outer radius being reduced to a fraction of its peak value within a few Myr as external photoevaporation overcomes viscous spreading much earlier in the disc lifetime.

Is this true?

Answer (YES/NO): NO